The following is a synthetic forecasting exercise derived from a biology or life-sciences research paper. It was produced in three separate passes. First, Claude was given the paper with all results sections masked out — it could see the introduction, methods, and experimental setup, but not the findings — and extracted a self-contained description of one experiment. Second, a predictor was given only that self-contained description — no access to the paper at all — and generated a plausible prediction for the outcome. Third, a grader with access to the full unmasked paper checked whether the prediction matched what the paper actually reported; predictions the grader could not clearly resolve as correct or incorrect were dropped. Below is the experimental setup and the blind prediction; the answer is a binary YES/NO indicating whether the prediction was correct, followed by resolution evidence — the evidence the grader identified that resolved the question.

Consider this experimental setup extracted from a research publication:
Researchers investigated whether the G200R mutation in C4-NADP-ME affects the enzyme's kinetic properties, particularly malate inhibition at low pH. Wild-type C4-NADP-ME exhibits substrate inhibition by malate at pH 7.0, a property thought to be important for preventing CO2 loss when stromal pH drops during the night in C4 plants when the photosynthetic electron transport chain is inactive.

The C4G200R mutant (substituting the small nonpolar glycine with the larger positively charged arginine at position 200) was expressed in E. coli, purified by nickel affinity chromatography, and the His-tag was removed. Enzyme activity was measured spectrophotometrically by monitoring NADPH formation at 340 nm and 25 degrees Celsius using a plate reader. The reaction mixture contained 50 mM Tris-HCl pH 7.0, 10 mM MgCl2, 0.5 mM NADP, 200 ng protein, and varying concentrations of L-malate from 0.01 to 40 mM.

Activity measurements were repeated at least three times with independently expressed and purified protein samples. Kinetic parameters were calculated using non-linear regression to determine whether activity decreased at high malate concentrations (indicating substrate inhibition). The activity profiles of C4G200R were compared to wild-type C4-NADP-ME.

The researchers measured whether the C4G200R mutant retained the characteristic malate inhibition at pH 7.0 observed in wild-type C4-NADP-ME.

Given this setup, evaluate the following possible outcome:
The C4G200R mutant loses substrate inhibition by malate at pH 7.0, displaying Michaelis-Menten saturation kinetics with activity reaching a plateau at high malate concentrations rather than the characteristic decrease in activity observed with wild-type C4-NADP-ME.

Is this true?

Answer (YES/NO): YES